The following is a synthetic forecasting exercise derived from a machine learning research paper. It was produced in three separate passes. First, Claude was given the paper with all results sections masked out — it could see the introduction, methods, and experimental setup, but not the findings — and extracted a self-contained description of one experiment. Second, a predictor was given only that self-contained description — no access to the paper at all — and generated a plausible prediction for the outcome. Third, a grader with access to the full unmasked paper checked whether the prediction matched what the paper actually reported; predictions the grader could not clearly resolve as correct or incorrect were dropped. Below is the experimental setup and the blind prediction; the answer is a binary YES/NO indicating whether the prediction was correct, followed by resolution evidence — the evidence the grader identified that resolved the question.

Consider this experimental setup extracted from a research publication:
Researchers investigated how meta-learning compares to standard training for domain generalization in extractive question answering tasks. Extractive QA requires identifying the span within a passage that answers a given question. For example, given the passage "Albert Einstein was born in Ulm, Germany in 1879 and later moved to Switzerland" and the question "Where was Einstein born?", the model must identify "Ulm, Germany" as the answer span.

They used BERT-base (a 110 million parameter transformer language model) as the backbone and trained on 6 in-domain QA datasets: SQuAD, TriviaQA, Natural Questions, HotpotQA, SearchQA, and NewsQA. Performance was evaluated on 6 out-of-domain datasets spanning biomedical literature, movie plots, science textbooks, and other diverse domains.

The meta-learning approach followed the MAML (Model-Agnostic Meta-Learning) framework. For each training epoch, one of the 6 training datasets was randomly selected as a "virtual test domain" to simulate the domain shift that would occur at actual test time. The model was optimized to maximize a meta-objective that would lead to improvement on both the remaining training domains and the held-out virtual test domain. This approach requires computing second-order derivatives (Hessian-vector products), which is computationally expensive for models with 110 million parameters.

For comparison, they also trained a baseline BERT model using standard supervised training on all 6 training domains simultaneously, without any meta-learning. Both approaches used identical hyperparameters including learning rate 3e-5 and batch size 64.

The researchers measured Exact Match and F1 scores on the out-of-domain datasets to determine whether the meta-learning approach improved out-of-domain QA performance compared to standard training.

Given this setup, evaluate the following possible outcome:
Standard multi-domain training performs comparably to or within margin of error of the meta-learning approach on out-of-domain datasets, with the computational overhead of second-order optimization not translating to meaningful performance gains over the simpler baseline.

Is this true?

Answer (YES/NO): YES